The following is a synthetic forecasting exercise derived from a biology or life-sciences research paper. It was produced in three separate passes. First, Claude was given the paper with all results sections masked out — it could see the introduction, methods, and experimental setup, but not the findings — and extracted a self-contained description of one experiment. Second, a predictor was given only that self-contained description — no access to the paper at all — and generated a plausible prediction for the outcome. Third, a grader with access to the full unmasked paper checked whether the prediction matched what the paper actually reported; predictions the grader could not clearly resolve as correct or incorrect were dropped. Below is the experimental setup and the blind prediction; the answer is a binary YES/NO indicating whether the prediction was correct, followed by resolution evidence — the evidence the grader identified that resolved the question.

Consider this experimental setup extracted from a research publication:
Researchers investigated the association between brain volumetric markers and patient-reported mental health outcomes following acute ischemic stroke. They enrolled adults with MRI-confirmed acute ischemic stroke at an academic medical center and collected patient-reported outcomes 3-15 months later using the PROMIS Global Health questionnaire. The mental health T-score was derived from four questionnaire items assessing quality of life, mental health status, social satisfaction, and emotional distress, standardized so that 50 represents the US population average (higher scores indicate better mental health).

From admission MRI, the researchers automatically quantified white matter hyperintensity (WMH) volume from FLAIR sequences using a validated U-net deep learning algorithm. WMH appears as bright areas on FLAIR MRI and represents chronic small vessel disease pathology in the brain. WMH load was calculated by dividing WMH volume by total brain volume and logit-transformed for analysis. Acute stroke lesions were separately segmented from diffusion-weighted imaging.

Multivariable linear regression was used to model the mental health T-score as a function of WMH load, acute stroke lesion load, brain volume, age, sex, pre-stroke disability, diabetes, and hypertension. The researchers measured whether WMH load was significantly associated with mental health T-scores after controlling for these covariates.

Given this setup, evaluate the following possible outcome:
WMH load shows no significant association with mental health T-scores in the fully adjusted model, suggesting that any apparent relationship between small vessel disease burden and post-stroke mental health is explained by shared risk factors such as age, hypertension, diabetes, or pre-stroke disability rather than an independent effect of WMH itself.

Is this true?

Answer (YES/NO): NO